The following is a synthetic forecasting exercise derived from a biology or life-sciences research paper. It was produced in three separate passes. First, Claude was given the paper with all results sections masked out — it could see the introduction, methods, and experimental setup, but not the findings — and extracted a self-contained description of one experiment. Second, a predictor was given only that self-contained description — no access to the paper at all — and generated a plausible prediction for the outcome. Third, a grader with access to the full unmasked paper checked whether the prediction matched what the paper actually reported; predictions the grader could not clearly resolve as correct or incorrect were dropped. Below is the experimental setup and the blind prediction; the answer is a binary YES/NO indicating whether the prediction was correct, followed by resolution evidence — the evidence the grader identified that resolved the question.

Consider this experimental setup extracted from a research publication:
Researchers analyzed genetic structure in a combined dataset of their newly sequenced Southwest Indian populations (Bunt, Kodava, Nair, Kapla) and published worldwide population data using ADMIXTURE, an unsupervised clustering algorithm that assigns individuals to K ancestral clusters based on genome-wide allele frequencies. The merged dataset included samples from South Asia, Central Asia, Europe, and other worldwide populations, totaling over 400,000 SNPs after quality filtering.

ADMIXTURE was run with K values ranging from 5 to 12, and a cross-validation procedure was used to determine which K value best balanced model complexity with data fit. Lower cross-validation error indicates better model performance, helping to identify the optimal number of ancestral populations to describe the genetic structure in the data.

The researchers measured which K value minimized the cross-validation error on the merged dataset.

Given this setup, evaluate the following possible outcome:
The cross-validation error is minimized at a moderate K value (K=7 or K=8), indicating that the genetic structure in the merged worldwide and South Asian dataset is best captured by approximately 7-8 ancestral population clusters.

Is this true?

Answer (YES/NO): NO